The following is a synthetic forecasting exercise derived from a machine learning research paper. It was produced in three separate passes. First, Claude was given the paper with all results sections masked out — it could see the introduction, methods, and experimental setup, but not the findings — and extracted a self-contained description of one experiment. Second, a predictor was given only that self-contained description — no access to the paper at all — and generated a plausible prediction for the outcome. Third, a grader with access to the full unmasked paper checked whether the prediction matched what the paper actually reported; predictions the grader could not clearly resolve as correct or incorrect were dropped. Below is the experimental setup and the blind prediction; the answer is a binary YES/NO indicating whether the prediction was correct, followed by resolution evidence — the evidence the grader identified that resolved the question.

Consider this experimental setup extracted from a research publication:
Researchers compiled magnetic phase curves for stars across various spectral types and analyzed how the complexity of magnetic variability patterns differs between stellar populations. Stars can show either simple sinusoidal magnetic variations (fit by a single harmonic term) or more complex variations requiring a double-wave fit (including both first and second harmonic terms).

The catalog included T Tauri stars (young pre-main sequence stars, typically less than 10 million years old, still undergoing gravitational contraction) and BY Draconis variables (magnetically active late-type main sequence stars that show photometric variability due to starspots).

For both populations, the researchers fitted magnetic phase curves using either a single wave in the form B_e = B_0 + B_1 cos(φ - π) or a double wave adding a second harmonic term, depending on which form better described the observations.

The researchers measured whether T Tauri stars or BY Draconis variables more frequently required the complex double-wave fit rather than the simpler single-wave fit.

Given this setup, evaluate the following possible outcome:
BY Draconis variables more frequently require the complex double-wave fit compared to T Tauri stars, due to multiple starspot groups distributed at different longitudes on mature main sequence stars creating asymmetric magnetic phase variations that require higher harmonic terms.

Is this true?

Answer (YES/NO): NO